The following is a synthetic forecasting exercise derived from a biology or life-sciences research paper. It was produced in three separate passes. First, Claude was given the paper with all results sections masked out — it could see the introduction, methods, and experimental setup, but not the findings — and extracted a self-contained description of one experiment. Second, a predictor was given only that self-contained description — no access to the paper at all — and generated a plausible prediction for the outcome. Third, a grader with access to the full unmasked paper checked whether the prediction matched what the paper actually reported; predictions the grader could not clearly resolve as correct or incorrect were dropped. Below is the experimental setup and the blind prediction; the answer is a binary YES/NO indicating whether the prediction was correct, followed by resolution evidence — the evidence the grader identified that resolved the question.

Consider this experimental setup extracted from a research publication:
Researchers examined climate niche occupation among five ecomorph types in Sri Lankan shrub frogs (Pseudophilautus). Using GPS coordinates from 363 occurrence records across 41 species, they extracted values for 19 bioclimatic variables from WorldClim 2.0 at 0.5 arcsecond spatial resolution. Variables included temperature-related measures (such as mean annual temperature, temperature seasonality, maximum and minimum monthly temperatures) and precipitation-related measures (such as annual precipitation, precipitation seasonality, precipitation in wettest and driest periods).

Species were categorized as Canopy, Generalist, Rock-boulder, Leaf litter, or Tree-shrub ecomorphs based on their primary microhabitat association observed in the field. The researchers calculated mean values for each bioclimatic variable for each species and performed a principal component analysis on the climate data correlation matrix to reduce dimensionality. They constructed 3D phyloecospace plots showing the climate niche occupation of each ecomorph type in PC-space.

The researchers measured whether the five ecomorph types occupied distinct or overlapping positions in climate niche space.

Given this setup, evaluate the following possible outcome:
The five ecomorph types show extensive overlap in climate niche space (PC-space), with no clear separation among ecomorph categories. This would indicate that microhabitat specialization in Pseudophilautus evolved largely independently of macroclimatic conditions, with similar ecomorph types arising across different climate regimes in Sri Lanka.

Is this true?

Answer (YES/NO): YES